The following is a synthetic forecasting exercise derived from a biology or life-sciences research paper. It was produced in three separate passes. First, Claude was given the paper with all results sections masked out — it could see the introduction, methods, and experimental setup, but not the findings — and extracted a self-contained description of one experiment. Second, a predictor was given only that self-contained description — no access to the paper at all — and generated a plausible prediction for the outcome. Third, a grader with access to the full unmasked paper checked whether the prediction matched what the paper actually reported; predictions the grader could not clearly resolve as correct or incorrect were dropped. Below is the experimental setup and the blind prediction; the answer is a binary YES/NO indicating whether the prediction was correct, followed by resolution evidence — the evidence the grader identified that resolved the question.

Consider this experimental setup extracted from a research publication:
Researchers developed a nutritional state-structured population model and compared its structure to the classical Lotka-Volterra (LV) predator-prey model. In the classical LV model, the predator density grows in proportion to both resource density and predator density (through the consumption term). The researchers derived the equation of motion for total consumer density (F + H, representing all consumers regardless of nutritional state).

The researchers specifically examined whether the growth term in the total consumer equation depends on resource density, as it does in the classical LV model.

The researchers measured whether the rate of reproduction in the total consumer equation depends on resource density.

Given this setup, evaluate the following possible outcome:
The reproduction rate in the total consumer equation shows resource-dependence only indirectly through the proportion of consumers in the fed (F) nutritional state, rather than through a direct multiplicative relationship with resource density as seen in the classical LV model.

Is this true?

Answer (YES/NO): NO